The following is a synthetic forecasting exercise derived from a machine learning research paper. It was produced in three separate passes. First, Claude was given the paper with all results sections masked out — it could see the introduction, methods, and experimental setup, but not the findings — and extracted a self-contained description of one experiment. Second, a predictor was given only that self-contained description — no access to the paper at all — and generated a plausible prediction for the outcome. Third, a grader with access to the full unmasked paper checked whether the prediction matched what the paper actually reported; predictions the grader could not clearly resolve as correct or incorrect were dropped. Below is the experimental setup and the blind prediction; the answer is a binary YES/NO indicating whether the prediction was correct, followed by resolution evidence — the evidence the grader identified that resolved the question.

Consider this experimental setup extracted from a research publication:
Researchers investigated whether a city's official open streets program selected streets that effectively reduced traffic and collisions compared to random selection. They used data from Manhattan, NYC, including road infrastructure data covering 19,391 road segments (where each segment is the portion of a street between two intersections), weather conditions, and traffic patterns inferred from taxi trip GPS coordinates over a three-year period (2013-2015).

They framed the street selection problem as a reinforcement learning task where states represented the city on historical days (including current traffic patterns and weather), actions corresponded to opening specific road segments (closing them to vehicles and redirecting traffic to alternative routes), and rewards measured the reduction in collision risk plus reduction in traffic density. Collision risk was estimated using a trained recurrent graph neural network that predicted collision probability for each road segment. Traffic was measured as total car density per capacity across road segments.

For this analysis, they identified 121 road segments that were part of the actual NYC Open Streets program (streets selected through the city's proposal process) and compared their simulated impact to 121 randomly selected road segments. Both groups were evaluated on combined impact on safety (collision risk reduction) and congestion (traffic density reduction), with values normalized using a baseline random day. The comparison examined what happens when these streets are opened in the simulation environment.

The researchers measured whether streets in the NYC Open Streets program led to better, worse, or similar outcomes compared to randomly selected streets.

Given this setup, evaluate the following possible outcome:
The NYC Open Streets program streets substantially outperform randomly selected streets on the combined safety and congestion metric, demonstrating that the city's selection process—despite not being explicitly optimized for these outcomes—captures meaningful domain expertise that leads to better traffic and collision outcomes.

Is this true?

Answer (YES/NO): NO